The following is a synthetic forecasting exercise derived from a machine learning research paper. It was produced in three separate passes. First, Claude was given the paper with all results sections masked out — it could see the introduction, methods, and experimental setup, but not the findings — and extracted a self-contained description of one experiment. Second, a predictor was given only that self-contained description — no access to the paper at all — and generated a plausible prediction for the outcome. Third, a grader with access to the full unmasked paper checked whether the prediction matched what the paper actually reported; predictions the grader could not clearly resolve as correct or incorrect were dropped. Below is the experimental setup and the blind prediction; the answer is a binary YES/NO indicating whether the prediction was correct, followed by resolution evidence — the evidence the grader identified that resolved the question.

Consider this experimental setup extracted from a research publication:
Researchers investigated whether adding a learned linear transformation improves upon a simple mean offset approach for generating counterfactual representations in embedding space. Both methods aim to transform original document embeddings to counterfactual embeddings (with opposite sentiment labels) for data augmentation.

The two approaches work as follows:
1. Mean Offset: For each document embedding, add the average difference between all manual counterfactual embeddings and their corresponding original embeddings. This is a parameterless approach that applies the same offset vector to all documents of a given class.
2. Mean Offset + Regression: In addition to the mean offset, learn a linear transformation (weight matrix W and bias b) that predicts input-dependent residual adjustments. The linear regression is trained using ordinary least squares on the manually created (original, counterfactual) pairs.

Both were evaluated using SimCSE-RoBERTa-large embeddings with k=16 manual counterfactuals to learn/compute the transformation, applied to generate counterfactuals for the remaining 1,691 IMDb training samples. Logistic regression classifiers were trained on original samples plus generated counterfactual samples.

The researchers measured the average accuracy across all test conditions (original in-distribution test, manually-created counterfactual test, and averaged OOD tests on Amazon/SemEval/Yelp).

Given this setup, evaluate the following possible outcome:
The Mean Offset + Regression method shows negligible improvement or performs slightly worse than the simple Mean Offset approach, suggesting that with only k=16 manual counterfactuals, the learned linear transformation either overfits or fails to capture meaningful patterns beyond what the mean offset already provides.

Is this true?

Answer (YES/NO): YES